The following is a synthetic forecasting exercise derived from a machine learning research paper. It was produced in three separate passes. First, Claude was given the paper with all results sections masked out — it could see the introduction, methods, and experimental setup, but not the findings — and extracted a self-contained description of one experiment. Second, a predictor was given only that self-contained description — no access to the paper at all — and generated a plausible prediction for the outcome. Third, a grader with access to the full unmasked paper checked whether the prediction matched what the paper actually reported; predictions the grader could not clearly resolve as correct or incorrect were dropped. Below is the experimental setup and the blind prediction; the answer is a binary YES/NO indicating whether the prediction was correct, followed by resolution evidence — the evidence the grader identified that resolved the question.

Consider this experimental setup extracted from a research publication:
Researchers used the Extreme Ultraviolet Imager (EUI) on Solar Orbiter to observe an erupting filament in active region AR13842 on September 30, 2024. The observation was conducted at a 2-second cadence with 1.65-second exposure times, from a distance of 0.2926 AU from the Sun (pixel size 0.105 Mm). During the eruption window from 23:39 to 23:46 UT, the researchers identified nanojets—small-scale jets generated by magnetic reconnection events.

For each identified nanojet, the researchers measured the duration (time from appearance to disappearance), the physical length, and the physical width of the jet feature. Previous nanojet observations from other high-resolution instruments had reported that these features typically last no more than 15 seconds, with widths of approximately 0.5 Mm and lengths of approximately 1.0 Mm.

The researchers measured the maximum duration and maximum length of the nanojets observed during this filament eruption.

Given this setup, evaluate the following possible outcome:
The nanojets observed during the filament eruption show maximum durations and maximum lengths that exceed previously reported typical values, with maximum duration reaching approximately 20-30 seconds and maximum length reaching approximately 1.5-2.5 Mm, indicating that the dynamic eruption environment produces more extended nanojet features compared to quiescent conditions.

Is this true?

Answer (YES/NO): NO